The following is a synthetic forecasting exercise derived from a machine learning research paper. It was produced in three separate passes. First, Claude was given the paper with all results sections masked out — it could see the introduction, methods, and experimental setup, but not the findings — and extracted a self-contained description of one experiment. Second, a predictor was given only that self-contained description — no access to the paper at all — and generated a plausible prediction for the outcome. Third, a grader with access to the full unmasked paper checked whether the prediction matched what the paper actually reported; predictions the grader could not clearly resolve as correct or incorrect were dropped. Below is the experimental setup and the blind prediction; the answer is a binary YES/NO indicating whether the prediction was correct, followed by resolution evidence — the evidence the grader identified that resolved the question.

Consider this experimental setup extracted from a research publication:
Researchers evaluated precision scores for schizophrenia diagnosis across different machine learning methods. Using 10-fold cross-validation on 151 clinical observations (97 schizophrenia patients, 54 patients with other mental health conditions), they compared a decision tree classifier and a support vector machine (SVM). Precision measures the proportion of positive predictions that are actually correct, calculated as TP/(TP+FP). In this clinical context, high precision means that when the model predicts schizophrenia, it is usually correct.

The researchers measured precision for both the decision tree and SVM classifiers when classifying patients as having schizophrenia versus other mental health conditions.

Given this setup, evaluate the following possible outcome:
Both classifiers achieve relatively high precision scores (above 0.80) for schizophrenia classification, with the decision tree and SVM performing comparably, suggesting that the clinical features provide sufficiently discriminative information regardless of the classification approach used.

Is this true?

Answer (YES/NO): YES